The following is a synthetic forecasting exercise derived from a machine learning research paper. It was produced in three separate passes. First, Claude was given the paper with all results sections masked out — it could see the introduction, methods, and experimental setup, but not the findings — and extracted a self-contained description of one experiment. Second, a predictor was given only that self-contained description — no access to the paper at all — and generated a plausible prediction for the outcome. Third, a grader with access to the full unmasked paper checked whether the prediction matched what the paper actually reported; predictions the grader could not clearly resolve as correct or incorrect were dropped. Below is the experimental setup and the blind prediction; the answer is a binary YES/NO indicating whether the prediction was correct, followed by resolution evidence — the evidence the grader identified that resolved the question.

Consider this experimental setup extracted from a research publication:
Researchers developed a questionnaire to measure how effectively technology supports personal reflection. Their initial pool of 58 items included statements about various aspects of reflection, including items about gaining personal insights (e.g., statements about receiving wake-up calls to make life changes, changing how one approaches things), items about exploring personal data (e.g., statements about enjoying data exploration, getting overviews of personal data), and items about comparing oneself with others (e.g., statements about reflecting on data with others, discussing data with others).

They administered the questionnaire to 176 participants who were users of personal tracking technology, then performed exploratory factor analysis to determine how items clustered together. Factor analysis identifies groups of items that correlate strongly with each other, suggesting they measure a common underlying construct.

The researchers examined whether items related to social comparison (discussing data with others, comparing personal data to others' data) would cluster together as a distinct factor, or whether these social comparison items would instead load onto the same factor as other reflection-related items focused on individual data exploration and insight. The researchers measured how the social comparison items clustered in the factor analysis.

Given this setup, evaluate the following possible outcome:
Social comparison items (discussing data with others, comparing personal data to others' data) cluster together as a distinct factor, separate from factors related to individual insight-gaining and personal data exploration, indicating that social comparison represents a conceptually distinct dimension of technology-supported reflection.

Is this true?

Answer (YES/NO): YES